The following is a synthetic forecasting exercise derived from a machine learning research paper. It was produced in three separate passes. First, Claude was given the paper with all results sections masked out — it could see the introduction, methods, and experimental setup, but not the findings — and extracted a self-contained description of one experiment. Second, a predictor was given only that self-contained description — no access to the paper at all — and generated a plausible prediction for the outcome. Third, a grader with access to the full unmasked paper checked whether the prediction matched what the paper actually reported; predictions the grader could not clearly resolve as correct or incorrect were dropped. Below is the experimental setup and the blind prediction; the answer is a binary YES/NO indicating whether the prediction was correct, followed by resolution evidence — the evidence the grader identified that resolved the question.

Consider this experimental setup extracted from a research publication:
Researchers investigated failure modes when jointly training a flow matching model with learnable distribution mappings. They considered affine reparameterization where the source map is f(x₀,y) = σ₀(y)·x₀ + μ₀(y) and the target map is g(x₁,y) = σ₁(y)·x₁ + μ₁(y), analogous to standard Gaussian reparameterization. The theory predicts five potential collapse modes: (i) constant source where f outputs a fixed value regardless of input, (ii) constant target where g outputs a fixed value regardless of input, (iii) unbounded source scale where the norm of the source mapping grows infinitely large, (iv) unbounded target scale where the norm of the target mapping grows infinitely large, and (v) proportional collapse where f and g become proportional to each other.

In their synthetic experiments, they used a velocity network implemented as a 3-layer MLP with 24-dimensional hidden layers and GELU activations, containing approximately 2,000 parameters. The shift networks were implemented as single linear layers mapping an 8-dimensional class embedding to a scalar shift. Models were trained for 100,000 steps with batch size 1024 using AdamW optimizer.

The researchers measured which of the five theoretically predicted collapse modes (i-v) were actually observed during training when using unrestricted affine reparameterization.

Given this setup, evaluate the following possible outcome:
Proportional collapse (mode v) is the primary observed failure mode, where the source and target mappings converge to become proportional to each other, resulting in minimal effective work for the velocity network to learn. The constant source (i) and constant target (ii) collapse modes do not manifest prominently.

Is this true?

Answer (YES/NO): NO